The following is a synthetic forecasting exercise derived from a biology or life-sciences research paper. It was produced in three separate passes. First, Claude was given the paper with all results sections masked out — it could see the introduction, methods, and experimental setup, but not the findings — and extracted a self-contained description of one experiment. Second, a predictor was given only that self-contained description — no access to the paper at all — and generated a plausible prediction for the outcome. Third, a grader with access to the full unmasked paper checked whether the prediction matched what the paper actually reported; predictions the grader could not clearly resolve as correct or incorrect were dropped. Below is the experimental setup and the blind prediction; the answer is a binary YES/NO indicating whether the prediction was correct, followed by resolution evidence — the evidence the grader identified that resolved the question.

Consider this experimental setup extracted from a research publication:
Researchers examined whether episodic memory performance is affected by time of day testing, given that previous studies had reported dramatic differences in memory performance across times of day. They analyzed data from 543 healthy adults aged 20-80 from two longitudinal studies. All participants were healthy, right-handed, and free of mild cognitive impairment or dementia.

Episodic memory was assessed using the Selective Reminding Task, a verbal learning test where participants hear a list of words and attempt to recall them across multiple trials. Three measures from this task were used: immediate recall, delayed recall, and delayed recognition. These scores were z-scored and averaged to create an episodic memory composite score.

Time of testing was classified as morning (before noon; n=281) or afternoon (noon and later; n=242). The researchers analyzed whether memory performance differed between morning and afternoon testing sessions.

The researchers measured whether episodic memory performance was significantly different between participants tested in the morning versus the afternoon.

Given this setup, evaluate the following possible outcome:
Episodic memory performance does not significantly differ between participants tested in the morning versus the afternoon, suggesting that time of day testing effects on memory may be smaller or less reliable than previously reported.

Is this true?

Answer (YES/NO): YES